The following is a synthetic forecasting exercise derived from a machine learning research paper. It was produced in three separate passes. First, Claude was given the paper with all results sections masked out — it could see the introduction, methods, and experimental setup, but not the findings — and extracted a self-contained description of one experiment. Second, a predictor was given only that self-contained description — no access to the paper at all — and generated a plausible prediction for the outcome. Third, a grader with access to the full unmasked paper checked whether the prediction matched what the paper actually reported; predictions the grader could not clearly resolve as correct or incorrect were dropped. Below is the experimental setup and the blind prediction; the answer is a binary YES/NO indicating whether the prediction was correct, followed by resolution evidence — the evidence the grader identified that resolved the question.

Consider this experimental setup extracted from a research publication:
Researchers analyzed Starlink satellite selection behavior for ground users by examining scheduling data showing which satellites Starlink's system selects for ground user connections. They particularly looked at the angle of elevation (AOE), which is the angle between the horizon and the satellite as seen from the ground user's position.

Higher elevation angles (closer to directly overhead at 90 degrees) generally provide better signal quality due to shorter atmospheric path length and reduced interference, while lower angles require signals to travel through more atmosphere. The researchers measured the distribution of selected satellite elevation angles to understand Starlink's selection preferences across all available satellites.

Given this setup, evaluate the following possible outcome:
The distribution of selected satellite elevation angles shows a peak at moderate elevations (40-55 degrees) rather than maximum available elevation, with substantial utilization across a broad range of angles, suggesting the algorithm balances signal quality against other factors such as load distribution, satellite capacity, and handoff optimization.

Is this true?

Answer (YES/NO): NO